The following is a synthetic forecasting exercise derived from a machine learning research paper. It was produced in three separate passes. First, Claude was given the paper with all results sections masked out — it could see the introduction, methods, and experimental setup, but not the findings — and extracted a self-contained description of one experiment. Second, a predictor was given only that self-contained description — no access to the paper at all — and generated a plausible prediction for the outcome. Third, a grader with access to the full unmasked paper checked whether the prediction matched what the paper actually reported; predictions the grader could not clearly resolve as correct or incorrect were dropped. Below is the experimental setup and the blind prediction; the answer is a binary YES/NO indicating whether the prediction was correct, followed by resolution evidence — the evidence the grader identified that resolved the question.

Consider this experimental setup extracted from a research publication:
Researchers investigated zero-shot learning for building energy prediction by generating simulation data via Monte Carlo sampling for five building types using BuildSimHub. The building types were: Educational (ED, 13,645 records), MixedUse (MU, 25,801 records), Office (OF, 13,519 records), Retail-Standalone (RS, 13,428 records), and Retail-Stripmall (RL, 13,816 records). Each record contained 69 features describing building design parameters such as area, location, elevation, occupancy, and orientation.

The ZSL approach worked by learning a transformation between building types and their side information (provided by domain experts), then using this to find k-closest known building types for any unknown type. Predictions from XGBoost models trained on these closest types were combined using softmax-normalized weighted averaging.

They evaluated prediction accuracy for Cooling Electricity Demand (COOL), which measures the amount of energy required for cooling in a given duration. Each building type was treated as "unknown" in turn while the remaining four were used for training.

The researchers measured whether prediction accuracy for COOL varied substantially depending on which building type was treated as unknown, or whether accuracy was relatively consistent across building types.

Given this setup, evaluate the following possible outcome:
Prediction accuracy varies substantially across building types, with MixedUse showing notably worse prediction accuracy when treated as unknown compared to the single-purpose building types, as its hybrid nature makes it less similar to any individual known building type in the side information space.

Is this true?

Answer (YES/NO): YES